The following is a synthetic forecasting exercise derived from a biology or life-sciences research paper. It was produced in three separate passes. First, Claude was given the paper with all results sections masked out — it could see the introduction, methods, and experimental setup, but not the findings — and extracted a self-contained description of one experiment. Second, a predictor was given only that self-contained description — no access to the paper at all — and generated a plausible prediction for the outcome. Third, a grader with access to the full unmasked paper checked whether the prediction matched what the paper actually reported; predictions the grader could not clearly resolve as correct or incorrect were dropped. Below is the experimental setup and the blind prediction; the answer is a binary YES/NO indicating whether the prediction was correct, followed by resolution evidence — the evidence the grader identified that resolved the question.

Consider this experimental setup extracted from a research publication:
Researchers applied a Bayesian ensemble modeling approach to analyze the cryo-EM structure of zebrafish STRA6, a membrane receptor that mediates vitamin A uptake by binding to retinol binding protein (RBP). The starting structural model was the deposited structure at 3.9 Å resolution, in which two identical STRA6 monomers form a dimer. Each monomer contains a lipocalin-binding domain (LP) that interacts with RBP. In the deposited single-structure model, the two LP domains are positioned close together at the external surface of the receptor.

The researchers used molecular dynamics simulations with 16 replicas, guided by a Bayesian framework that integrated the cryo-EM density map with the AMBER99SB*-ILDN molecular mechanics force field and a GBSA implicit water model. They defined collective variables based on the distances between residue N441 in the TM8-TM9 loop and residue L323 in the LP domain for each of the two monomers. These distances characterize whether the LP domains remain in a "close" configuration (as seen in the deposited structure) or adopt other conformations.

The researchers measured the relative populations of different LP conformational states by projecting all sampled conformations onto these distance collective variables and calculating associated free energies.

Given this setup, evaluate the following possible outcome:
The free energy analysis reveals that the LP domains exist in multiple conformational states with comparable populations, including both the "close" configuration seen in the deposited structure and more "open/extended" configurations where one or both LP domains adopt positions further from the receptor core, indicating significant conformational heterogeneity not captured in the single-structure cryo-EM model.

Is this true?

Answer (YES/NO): NO